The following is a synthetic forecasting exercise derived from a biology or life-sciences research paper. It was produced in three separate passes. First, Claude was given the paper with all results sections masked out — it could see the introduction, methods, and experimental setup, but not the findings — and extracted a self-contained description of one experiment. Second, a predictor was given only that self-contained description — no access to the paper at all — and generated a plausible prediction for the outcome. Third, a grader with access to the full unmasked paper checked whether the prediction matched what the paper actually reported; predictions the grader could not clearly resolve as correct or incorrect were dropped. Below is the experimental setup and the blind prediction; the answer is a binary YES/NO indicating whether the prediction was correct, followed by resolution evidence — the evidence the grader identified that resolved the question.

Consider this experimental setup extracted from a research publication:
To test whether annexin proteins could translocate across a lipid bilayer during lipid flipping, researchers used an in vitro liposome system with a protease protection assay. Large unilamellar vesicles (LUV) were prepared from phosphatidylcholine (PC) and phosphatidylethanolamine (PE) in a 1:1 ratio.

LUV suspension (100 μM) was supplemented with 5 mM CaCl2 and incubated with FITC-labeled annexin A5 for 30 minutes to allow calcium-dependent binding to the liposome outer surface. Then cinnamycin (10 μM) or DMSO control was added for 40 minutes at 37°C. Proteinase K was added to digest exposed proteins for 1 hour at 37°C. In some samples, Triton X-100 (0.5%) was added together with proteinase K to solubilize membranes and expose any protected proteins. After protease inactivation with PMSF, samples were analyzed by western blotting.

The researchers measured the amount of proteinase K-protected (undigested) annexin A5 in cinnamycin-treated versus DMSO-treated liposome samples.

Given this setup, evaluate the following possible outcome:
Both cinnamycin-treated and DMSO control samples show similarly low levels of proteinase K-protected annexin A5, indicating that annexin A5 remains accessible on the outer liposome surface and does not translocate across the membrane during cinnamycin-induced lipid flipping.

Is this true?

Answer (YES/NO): NO